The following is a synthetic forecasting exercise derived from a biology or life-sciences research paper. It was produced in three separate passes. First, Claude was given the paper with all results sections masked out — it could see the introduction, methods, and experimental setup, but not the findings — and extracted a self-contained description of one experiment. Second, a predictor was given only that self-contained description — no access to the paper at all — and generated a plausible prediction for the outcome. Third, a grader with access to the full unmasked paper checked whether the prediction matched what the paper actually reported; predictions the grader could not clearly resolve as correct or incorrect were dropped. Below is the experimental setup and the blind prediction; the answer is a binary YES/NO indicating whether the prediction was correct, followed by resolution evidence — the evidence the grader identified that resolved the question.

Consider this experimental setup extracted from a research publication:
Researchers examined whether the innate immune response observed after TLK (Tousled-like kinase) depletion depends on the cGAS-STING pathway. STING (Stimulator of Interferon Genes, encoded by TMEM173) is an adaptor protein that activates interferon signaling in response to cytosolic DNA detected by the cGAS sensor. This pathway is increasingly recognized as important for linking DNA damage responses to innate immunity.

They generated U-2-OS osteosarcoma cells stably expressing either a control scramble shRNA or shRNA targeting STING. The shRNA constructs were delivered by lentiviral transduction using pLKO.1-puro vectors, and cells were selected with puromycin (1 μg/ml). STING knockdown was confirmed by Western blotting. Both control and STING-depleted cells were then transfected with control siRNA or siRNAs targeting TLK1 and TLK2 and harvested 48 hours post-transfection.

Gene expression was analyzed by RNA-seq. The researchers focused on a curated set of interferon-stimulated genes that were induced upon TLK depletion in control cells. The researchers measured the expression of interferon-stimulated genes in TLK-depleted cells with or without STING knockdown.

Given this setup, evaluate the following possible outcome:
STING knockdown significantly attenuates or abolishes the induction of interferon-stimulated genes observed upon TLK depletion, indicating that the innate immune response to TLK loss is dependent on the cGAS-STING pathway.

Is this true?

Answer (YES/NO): YES